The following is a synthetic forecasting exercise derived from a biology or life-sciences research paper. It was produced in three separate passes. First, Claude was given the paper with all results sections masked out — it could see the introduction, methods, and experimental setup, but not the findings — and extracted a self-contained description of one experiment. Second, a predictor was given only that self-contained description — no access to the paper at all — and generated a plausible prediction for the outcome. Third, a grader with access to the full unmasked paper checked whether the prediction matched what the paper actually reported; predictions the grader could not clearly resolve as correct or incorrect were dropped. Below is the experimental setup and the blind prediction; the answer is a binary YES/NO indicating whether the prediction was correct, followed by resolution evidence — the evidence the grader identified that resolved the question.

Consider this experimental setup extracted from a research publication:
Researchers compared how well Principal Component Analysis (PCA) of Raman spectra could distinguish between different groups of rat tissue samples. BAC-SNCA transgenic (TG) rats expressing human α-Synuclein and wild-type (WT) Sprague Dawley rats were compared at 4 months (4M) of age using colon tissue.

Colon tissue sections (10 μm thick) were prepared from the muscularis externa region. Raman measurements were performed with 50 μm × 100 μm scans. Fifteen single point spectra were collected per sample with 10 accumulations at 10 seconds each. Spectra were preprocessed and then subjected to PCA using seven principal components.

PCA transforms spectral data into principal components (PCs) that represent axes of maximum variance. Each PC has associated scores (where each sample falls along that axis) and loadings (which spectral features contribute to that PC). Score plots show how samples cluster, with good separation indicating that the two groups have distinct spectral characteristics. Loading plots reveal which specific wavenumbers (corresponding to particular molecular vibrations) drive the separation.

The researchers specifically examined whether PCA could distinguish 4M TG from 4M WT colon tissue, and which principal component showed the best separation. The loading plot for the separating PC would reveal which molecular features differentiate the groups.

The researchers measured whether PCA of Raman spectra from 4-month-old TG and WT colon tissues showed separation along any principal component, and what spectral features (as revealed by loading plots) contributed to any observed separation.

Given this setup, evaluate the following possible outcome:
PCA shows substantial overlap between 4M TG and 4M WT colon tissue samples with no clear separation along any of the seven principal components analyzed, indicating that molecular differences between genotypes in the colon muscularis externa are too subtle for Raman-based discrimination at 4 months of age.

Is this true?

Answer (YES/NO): NO